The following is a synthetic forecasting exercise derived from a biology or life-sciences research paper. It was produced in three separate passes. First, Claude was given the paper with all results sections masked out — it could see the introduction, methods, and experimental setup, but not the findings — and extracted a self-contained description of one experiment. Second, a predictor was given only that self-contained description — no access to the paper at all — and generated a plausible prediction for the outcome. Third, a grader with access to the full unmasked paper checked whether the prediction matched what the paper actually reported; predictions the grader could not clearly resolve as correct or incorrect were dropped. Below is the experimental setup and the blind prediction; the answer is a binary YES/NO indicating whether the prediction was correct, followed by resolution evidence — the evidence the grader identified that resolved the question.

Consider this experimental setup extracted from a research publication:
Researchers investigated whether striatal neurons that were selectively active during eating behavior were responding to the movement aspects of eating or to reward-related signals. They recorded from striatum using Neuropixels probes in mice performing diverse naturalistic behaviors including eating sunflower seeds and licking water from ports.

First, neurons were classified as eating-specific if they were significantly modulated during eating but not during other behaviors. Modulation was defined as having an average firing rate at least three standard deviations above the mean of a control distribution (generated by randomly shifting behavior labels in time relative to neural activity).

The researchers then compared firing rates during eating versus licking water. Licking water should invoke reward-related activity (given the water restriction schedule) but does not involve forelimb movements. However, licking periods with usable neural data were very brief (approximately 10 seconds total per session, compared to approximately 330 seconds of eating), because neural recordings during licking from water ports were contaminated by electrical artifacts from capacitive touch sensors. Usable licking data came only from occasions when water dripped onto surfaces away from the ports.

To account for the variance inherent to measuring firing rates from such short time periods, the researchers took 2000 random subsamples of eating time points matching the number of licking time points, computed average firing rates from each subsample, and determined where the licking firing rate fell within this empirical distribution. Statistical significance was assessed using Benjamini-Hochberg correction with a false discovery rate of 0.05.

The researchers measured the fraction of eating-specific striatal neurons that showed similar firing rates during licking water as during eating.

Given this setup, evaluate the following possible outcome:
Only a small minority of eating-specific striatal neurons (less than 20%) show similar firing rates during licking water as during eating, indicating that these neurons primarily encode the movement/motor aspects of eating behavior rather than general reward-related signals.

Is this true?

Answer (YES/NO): YES